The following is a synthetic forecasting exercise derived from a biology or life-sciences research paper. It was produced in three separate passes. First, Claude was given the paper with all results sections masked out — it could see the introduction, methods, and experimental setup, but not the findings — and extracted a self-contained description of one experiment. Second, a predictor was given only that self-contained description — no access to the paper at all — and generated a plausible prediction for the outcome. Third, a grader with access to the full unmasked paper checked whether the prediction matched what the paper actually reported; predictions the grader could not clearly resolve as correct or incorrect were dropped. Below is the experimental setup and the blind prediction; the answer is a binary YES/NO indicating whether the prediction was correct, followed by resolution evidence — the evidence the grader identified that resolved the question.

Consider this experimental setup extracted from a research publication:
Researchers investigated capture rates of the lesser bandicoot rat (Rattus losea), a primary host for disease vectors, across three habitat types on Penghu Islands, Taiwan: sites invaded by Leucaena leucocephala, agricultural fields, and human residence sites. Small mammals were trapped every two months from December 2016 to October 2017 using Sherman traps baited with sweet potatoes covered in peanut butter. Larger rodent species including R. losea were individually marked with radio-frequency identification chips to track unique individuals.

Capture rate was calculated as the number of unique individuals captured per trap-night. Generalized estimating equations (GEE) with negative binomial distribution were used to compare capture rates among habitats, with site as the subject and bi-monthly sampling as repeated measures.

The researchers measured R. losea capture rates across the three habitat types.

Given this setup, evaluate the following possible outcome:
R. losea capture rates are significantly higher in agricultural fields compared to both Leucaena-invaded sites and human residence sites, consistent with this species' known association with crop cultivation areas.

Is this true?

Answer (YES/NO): NO